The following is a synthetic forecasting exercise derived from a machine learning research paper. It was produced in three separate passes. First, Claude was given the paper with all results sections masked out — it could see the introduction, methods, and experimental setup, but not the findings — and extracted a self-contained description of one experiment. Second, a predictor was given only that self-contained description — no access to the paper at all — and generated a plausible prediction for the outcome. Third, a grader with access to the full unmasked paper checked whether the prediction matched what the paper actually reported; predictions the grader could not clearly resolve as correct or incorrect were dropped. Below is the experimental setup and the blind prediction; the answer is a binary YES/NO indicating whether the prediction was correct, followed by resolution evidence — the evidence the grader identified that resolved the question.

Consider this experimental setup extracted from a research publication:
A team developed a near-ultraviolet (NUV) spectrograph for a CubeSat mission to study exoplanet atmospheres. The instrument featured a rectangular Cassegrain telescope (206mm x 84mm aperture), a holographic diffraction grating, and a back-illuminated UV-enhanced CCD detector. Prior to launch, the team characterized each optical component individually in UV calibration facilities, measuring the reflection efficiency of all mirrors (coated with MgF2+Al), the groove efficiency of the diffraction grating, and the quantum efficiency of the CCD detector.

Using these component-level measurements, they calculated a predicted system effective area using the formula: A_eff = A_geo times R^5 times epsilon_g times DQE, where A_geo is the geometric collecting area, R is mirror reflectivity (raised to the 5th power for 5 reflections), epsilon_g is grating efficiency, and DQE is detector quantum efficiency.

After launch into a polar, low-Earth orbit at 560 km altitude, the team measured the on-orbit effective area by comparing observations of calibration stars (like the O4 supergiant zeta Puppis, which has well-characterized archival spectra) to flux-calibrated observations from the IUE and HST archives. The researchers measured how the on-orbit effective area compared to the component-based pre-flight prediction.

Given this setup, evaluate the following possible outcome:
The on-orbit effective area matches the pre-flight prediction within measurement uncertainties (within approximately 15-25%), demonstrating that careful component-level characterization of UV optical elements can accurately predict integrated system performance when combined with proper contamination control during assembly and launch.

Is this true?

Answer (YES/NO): NO